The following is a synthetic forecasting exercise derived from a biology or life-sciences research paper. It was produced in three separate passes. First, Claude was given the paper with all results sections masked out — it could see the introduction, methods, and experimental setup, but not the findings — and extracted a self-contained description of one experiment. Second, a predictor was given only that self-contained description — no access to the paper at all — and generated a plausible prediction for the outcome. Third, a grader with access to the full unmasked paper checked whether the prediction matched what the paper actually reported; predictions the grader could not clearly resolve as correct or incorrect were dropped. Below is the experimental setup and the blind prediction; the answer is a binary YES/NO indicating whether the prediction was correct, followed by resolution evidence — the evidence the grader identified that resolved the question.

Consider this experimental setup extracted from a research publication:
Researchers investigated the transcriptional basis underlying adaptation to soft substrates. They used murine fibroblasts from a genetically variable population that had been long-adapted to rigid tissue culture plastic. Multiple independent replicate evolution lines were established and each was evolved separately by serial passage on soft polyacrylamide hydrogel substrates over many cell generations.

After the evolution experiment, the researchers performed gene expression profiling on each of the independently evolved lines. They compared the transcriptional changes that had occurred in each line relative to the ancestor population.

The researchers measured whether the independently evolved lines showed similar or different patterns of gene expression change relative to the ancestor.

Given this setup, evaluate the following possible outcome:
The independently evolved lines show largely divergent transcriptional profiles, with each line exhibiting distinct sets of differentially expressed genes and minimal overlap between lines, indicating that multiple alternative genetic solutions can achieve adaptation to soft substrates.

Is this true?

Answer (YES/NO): NO